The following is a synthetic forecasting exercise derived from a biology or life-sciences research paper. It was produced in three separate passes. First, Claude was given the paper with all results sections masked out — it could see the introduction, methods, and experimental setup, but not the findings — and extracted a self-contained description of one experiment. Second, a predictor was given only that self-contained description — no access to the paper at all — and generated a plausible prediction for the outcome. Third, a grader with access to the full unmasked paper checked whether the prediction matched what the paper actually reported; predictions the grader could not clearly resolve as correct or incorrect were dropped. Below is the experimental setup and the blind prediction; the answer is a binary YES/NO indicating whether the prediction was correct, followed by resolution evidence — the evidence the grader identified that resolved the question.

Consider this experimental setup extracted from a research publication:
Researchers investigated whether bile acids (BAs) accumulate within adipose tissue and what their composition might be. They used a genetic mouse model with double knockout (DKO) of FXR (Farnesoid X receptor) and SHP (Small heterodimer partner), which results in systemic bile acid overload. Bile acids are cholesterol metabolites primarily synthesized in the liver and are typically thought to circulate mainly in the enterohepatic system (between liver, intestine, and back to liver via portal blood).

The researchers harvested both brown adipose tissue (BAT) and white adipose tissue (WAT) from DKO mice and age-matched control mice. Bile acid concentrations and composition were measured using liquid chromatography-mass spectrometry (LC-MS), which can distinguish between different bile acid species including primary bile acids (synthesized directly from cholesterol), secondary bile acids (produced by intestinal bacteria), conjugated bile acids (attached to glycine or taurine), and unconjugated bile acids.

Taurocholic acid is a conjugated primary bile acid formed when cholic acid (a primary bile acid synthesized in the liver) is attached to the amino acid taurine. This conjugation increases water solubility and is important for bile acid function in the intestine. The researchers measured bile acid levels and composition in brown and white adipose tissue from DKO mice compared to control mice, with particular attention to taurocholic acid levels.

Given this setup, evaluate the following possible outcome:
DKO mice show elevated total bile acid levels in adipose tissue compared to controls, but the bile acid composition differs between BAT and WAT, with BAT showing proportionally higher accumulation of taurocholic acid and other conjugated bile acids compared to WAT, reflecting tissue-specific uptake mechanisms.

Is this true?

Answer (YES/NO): NO